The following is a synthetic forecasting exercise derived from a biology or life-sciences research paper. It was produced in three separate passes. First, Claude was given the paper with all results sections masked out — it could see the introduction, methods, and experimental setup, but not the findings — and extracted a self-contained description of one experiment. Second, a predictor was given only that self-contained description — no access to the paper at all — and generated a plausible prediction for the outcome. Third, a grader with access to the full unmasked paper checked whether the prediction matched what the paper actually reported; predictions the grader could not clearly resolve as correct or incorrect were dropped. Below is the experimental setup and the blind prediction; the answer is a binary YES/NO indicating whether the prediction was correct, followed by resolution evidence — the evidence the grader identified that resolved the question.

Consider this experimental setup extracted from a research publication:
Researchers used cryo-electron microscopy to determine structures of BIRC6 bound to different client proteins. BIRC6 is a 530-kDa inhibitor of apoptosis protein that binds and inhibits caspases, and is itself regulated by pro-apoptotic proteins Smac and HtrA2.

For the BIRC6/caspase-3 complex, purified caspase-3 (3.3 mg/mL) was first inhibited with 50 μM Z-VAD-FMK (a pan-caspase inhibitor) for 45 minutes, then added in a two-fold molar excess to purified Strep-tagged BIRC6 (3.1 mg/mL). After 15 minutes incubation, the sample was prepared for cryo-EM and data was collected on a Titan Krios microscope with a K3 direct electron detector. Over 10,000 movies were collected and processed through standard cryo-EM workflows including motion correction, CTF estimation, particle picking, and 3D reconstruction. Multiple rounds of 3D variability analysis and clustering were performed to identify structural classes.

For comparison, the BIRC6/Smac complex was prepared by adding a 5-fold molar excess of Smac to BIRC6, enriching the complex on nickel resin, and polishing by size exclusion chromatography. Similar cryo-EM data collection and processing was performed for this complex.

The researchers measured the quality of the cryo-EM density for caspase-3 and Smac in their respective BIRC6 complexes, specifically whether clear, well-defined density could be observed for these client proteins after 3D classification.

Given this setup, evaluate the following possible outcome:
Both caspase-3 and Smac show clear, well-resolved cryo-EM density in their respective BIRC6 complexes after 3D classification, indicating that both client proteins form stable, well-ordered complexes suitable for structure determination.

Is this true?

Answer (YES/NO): NO